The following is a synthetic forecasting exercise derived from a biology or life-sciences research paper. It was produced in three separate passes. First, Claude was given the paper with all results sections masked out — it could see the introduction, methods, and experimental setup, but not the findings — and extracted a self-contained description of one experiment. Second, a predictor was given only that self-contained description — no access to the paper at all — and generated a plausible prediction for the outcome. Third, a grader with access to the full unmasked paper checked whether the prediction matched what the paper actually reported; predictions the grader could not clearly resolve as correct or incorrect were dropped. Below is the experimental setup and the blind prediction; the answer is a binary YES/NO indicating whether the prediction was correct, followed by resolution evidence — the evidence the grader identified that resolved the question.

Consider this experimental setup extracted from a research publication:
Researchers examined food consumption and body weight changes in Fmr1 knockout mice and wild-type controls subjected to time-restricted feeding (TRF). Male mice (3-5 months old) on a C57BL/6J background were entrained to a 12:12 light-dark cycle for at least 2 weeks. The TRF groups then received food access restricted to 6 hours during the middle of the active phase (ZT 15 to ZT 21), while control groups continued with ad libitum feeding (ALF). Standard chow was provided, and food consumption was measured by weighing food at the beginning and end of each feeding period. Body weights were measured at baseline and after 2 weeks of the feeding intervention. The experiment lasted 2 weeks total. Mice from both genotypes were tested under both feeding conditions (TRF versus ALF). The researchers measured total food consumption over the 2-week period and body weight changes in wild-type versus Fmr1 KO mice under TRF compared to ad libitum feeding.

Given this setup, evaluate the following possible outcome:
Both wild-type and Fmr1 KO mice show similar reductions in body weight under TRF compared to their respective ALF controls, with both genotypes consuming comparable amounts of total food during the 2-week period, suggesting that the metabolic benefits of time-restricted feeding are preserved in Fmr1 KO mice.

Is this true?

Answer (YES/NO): YES